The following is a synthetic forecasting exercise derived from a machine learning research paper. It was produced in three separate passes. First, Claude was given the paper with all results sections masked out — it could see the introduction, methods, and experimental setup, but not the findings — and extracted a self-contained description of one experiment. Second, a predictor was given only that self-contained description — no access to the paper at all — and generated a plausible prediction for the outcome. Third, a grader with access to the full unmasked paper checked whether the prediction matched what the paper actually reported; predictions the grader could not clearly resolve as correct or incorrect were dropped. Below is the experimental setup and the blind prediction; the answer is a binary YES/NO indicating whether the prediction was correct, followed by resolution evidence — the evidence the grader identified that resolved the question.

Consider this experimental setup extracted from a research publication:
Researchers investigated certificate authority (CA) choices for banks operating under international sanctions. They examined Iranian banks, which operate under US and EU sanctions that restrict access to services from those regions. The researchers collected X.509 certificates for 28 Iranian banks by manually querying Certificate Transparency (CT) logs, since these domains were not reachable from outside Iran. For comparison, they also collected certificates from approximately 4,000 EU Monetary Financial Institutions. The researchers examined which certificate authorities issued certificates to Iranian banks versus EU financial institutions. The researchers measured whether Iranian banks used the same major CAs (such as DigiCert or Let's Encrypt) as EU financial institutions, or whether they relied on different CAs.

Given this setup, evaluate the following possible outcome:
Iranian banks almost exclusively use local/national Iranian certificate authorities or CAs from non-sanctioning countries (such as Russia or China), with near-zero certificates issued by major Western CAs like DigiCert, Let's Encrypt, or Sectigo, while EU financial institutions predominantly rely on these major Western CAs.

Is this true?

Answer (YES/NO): NO